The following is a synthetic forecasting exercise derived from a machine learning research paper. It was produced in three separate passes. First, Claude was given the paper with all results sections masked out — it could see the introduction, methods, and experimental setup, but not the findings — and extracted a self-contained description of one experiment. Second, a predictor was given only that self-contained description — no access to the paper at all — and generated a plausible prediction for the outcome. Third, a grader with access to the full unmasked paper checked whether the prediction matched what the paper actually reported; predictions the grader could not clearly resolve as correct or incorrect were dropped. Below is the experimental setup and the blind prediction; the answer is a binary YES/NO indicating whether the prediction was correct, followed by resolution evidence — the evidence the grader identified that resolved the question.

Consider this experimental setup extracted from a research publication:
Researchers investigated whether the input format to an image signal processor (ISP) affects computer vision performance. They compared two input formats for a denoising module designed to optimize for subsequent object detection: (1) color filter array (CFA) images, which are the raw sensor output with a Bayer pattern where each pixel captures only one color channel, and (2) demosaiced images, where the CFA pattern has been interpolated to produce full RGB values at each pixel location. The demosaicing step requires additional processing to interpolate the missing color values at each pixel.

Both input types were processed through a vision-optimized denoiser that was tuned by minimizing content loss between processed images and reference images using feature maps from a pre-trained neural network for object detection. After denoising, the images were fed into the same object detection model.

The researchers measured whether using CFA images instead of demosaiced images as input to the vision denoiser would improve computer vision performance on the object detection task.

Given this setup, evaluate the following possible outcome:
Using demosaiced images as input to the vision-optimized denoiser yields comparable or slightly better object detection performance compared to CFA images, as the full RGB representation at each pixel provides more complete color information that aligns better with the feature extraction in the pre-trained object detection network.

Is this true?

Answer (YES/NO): YES